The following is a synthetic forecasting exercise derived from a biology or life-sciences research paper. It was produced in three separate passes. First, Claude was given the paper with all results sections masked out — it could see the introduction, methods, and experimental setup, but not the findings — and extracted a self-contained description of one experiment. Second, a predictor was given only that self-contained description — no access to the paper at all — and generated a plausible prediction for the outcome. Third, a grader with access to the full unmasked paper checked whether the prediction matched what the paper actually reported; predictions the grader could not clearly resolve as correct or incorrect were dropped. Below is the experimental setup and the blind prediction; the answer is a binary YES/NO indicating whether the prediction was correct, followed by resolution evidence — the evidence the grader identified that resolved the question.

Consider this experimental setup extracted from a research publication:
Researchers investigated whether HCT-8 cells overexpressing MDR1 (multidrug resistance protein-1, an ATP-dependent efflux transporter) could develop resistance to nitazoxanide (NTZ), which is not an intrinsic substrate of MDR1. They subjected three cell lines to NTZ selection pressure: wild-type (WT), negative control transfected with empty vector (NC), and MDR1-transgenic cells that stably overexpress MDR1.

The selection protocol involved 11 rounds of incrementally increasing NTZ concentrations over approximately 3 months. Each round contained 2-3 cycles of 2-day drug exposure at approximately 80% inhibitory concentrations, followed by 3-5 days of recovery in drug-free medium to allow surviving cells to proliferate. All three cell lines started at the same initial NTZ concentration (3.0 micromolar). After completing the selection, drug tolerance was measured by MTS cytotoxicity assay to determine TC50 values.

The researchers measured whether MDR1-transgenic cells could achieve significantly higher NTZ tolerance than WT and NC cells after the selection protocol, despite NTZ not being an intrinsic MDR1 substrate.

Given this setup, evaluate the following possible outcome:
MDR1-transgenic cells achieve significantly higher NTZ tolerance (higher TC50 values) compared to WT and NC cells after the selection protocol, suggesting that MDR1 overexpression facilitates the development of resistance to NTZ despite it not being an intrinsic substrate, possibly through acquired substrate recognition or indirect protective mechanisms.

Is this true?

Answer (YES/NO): YES